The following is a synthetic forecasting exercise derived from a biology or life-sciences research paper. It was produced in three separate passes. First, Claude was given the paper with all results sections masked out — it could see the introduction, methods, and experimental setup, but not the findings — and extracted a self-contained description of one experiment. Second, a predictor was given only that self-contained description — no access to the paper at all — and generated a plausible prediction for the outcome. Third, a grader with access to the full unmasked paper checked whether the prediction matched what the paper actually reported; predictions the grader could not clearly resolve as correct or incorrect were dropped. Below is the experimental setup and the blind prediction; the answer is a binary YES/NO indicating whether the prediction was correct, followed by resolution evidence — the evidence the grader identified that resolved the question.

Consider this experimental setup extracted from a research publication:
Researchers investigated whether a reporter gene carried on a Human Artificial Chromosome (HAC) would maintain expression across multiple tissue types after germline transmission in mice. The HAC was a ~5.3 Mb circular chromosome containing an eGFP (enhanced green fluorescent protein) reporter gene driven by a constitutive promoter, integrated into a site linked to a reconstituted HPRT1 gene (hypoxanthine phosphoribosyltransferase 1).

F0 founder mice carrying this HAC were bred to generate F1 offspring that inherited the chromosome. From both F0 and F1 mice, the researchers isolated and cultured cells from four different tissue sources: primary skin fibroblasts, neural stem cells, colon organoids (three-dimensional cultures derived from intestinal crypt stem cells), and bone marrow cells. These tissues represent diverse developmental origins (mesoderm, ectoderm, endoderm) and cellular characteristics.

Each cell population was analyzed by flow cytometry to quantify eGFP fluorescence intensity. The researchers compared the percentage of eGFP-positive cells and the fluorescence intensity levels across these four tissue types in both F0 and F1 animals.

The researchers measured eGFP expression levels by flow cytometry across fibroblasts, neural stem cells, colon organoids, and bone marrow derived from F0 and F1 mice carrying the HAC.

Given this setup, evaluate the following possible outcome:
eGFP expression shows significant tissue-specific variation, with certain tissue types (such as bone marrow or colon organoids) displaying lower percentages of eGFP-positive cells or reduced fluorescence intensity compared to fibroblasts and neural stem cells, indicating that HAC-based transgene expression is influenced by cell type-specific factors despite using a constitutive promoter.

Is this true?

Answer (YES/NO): YES